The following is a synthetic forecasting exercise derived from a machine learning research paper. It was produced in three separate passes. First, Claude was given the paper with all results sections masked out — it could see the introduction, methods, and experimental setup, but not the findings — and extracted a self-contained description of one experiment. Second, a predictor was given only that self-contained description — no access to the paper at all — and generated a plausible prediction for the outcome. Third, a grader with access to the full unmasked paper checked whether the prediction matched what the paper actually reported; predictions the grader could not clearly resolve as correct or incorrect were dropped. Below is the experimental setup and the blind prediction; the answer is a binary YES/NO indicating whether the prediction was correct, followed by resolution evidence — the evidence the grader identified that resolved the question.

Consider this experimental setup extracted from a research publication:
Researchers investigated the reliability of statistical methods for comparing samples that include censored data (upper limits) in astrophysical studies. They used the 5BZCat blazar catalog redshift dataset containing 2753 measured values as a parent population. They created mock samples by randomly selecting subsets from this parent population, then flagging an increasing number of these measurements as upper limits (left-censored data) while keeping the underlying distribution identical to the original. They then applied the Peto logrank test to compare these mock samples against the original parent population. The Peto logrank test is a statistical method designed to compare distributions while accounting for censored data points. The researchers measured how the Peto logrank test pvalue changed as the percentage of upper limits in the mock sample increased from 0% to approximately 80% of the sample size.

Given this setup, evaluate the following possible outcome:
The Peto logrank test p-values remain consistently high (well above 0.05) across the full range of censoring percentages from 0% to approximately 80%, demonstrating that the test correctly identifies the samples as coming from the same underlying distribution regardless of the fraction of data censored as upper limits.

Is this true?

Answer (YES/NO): NO